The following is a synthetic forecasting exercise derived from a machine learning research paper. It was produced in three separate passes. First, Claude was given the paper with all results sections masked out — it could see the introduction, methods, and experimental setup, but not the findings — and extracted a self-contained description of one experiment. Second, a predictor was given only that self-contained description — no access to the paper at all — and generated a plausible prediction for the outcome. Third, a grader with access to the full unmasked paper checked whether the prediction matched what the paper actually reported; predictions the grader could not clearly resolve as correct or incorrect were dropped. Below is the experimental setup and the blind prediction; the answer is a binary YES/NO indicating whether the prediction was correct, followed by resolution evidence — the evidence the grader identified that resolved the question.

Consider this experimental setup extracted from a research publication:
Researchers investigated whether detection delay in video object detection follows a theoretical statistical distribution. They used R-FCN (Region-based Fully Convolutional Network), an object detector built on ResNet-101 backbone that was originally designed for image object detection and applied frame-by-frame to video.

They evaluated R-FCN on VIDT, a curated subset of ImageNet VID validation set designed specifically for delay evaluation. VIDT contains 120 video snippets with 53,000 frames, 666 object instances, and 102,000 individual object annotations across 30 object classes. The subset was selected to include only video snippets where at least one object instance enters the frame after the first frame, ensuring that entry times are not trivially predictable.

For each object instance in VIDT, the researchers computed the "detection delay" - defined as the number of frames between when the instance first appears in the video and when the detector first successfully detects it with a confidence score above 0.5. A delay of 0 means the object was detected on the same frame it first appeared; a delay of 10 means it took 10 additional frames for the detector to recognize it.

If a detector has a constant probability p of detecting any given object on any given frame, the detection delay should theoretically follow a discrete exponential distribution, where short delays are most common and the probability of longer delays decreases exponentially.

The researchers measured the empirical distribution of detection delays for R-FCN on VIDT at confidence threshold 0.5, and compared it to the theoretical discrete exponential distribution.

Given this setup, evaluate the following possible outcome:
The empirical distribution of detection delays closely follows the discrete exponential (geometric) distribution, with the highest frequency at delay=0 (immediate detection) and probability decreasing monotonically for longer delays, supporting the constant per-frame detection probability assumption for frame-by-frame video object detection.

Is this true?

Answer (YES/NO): NO